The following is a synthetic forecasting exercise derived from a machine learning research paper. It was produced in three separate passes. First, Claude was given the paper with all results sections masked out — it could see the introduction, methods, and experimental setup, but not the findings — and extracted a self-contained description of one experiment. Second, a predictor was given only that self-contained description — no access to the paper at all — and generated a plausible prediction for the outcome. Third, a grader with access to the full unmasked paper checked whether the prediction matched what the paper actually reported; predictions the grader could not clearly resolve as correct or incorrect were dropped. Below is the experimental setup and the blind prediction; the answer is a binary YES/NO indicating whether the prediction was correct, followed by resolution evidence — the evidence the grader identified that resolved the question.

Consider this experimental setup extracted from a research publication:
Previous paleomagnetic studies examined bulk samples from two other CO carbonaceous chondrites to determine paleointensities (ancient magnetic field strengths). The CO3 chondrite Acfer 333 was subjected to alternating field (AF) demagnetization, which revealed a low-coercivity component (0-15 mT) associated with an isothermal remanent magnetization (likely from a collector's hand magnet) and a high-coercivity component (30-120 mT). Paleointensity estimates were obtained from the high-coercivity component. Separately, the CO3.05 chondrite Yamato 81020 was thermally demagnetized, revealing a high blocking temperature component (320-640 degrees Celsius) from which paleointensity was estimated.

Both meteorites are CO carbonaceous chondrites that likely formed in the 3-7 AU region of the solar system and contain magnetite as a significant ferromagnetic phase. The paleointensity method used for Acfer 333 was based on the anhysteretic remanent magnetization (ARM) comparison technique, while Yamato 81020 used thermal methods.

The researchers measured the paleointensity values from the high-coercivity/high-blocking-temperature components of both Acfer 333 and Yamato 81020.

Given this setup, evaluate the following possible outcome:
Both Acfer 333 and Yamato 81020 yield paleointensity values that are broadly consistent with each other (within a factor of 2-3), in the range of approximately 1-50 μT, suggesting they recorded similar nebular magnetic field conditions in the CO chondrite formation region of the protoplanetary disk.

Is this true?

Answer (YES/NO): YES